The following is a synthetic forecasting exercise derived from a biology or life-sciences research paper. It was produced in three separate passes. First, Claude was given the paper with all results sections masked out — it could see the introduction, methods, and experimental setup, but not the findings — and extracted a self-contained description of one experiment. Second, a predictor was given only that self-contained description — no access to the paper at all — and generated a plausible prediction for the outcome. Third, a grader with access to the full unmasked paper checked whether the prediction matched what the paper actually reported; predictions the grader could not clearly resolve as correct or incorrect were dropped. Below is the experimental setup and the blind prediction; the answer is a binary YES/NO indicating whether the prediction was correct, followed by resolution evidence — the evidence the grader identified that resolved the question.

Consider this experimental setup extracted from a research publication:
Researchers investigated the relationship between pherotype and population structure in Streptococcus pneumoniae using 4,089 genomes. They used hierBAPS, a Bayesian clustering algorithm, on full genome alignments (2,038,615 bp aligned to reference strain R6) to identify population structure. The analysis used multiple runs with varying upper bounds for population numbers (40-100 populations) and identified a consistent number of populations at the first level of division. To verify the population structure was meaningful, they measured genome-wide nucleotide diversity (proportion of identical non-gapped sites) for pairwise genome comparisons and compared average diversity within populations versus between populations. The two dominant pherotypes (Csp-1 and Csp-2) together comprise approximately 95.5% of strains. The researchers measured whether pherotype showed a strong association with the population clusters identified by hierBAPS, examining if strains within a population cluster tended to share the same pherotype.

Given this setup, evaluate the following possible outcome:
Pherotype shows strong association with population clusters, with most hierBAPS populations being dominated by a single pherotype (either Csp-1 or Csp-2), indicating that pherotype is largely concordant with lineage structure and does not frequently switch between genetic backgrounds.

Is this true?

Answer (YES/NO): NO